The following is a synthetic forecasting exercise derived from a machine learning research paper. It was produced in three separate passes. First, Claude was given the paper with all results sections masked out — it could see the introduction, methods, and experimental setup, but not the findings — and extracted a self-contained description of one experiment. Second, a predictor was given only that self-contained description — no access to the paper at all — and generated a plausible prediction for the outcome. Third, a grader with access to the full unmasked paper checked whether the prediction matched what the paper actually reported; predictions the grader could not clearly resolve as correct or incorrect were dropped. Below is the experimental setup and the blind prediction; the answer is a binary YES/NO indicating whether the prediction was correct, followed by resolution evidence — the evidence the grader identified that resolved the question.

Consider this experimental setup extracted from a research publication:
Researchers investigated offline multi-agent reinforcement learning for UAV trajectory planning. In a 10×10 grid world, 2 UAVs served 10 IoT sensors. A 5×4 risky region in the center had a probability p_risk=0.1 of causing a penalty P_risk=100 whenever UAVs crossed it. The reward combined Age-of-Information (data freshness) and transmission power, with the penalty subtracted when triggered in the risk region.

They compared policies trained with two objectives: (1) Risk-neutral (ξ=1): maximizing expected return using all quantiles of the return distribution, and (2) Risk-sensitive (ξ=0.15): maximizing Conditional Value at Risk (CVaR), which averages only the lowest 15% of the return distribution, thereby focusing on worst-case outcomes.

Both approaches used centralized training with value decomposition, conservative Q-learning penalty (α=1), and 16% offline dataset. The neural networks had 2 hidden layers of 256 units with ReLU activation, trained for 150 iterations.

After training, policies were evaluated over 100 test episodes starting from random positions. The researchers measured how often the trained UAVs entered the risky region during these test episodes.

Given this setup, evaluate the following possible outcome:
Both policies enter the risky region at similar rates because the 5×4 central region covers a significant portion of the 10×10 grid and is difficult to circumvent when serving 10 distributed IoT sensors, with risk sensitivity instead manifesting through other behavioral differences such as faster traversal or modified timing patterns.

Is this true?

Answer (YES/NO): NO